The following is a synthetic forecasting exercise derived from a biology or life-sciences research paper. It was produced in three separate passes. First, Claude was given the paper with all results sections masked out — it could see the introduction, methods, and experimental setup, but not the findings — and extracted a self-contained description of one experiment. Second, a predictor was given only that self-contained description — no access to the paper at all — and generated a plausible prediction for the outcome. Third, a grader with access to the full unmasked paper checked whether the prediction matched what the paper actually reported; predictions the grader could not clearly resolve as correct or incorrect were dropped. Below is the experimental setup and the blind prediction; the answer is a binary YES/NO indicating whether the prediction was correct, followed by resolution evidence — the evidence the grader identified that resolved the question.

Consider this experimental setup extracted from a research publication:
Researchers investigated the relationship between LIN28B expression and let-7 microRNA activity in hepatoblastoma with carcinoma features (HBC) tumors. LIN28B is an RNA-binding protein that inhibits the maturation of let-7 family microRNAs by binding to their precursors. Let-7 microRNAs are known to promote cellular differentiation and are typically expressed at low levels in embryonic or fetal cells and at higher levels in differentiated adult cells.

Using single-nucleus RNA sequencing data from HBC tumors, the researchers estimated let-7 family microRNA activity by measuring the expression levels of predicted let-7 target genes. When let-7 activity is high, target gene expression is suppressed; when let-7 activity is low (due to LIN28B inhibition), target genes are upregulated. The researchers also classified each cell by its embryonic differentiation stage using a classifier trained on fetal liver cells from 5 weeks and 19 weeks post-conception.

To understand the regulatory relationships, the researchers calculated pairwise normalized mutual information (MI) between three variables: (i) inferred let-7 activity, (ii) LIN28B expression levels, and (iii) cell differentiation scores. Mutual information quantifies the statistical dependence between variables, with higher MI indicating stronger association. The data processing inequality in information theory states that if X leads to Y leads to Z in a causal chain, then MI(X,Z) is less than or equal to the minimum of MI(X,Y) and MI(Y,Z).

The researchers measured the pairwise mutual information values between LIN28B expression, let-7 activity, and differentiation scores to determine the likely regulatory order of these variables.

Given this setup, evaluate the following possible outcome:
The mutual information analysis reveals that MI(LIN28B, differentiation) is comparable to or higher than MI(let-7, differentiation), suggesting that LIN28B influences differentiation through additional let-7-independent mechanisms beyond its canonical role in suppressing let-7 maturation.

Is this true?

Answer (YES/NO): NO